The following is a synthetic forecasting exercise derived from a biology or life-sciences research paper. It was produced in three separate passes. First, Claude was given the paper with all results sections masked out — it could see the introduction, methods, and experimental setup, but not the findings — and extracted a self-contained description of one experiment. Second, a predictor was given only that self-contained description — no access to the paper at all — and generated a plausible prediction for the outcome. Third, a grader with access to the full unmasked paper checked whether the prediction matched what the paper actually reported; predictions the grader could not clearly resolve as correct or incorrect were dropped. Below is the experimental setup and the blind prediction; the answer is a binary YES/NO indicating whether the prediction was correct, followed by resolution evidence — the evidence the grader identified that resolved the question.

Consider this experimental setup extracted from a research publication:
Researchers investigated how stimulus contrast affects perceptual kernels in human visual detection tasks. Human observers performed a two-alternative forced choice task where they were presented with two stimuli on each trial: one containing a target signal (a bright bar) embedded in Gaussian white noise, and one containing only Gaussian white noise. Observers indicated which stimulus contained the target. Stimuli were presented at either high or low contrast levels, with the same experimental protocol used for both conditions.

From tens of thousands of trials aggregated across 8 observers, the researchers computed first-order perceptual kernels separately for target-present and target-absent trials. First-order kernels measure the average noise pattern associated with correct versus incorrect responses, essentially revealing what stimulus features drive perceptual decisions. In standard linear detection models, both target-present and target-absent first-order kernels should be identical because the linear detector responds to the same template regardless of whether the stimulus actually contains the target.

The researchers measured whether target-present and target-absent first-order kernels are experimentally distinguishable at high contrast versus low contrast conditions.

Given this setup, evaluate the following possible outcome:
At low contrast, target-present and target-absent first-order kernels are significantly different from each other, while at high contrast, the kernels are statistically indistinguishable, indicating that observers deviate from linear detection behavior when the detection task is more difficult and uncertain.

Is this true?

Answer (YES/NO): YES